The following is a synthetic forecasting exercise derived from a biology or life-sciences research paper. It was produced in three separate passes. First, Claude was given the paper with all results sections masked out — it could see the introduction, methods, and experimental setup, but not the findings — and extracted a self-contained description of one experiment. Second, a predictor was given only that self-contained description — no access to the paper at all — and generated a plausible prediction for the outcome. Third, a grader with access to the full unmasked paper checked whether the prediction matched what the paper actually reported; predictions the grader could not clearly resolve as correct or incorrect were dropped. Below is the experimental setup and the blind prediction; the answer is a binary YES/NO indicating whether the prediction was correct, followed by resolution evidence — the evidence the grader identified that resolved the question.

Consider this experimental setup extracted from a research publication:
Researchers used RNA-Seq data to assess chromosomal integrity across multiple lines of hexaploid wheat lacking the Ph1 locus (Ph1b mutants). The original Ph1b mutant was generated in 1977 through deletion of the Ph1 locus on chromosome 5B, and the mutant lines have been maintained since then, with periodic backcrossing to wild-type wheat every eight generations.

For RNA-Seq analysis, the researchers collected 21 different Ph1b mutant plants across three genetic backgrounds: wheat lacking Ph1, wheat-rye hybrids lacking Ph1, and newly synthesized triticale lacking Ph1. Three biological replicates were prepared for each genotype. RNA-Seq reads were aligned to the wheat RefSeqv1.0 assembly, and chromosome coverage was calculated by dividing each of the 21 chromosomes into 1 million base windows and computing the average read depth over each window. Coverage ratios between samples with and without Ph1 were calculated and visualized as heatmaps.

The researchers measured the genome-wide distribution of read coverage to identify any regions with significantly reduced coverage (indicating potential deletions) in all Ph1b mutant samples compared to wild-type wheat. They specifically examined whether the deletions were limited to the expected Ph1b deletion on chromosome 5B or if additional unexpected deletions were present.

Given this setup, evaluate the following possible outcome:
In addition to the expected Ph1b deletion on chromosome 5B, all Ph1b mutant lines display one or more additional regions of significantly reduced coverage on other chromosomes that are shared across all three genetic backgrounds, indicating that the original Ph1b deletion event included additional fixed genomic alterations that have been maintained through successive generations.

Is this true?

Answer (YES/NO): YES